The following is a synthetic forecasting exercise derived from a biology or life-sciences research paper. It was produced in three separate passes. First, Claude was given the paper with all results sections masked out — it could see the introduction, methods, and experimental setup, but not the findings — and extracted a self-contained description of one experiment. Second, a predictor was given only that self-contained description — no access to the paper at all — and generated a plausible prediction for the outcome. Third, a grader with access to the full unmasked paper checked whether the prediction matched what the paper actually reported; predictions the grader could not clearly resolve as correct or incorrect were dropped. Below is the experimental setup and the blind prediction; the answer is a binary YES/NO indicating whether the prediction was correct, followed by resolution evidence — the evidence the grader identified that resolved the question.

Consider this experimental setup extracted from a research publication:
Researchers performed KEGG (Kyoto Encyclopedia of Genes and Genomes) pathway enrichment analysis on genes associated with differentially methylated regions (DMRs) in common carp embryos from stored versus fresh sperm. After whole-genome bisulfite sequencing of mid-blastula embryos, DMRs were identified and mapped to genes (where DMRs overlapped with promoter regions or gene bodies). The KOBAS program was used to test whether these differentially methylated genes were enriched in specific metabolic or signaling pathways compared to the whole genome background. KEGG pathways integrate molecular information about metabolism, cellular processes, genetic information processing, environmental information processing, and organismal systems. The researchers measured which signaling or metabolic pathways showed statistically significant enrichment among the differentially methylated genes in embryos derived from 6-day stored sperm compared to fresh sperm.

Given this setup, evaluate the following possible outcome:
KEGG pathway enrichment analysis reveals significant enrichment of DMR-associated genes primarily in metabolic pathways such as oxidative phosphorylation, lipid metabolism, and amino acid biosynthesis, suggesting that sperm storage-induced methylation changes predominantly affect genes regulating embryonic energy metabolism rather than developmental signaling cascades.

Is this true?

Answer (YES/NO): NO